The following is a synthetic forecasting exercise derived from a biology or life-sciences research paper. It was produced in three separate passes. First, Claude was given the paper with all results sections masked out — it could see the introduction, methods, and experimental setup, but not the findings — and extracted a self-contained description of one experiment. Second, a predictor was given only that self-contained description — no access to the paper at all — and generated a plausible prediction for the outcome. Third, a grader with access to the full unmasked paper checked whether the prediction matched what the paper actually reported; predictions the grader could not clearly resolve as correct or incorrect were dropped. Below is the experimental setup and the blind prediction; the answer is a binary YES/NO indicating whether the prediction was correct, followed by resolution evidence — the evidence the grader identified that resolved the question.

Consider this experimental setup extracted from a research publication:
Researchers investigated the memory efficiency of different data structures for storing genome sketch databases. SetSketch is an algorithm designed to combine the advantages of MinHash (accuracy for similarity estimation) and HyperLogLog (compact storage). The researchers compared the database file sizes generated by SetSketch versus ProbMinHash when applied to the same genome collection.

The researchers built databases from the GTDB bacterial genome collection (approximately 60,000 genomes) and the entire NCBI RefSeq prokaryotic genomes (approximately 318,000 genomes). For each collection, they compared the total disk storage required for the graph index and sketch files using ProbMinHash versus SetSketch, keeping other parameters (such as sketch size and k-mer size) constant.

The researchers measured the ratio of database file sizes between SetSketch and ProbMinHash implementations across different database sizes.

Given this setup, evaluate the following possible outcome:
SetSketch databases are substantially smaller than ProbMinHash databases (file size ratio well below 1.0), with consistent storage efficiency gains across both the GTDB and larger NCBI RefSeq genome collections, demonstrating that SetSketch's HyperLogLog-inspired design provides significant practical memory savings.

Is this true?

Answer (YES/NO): YES